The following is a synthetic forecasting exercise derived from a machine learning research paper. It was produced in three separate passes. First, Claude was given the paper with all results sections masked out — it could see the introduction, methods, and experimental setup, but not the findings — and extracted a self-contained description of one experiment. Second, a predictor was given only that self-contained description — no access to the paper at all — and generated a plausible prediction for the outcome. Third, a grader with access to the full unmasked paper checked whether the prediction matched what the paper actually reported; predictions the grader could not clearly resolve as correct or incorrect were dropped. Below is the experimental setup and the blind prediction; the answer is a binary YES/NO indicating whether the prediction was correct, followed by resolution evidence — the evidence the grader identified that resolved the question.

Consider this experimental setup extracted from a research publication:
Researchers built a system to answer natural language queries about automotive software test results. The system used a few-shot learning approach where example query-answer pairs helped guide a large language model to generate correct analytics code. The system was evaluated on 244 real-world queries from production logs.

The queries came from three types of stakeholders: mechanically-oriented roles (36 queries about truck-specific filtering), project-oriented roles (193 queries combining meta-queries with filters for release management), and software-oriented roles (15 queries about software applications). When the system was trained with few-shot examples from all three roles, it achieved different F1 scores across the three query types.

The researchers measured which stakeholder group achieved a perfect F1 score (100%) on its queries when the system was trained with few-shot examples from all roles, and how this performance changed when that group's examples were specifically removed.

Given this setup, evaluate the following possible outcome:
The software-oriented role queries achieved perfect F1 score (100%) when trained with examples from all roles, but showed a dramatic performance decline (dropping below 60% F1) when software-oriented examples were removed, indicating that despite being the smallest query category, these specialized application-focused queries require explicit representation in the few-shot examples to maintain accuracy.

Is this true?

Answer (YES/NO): NO